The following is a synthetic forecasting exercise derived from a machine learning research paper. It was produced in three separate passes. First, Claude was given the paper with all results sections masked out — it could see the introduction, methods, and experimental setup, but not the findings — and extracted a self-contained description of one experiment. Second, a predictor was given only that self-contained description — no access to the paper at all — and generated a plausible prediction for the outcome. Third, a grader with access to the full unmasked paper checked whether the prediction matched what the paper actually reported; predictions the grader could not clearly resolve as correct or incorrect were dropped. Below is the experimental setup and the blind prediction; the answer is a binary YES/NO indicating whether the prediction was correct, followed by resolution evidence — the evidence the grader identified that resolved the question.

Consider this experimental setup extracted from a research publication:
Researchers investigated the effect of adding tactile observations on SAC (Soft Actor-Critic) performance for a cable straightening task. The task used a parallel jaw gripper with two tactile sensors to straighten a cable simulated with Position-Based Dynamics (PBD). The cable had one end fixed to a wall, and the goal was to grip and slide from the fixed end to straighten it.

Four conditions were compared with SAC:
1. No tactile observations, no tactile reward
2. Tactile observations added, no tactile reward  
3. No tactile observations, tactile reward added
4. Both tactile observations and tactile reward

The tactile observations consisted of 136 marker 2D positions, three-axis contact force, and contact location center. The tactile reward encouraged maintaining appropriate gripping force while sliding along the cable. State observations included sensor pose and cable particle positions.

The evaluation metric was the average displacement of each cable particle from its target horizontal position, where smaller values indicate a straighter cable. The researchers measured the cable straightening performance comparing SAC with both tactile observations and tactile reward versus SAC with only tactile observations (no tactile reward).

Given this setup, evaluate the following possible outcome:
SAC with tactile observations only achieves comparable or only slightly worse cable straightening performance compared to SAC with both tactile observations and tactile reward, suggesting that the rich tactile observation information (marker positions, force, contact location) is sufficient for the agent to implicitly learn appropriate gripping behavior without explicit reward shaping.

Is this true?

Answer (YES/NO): NO